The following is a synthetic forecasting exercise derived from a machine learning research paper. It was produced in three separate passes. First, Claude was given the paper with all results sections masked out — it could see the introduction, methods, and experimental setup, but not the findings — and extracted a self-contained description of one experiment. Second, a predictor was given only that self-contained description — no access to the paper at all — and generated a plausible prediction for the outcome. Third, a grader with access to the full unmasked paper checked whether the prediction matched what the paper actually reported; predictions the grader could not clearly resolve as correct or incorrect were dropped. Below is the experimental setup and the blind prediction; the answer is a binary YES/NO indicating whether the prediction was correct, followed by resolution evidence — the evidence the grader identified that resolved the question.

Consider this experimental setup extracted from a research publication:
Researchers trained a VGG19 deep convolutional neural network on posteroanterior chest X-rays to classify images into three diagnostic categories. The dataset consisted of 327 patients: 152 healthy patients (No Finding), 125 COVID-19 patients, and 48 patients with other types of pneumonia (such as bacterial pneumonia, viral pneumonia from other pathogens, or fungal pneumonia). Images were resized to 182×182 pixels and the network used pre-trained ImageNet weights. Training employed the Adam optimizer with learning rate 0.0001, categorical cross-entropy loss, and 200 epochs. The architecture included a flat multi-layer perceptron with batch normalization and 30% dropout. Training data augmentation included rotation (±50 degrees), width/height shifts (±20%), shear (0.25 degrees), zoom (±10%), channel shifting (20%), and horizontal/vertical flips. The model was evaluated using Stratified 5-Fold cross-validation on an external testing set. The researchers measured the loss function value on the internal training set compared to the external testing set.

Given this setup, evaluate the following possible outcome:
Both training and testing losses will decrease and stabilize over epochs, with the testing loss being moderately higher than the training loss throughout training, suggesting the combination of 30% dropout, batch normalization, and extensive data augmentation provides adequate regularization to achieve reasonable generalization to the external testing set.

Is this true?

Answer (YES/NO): NO